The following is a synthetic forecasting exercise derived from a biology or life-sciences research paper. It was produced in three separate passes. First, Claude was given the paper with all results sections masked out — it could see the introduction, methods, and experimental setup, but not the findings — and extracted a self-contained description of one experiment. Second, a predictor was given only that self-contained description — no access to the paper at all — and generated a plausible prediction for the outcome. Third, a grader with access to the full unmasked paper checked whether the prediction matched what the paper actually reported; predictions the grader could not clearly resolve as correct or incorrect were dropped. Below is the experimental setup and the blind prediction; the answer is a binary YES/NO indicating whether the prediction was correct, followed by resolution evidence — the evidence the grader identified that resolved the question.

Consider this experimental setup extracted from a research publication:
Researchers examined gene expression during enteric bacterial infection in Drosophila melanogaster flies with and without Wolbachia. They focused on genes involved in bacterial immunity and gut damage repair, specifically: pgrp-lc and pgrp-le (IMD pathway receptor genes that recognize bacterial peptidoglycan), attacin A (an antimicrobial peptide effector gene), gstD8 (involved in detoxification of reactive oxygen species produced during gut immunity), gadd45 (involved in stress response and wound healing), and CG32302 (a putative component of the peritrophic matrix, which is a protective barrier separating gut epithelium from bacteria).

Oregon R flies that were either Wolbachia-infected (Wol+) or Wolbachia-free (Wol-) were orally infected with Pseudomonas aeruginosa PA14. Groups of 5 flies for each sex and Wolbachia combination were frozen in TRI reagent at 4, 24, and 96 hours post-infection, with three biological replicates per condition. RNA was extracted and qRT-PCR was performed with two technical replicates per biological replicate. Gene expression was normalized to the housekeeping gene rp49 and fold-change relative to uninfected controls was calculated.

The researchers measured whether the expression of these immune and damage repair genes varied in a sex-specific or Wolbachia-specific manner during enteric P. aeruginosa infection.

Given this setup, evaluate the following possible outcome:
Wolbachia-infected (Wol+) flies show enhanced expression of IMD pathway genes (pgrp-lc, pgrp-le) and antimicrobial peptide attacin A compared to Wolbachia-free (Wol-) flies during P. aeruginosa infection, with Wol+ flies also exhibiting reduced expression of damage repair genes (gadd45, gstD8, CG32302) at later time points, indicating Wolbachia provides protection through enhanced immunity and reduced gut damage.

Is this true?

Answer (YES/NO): NO